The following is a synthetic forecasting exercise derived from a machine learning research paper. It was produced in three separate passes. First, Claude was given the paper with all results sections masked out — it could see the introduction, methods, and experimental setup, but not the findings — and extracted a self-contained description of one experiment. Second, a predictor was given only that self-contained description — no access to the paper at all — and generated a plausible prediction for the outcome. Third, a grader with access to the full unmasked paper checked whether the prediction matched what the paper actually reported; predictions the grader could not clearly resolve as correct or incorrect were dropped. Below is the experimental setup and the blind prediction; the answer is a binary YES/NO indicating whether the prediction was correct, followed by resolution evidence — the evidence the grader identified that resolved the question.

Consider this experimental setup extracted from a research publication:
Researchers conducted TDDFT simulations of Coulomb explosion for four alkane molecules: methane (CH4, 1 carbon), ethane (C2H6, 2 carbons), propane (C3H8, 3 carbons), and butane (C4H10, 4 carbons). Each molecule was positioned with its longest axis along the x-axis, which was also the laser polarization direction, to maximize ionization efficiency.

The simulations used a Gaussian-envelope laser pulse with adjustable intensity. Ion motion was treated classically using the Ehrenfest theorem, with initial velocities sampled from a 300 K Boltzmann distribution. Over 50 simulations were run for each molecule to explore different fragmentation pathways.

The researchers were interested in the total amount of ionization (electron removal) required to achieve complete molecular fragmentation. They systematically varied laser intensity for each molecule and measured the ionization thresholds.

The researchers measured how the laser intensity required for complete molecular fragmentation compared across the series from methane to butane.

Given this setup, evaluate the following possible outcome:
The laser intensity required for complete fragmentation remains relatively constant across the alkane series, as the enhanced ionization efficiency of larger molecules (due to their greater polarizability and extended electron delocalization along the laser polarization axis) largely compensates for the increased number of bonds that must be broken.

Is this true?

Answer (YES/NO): YES